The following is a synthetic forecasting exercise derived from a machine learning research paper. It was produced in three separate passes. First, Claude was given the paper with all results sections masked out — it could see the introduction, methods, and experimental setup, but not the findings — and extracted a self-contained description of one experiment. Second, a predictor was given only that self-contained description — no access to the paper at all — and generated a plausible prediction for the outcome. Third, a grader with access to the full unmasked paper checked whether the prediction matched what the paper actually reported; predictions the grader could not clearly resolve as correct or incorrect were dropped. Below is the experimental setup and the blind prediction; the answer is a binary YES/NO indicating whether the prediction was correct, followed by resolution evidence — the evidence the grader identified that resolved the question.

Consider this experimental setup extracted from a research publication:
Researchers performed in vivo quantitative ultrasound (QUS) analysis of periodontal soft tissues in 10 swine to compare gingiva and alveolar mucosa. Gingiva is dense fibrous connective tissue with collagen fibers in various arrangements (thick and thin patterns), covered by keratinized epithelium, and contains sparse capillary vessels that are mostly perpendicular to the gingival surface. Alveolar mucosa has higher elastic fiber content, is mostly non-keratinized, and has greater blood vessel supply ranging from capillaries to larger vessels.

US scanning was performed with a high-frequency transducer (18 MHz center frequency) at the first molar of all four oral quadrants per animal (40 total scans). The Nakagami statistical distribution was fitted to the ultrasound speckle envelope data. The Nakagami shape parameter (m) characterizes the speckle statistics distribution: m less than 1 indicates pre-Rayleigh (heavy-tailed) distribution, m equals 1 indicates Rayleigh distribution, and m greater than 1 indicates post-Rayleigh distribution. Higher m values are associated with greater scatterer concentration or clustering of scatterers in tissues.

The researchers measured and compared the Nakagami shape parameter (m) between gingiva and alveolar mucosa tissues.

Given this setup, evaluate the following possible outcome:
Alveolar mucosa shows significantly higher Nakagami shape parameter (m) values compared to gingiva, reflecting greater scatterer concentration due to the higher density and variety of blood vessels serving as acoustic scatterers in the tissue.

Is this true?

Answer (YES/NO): NO